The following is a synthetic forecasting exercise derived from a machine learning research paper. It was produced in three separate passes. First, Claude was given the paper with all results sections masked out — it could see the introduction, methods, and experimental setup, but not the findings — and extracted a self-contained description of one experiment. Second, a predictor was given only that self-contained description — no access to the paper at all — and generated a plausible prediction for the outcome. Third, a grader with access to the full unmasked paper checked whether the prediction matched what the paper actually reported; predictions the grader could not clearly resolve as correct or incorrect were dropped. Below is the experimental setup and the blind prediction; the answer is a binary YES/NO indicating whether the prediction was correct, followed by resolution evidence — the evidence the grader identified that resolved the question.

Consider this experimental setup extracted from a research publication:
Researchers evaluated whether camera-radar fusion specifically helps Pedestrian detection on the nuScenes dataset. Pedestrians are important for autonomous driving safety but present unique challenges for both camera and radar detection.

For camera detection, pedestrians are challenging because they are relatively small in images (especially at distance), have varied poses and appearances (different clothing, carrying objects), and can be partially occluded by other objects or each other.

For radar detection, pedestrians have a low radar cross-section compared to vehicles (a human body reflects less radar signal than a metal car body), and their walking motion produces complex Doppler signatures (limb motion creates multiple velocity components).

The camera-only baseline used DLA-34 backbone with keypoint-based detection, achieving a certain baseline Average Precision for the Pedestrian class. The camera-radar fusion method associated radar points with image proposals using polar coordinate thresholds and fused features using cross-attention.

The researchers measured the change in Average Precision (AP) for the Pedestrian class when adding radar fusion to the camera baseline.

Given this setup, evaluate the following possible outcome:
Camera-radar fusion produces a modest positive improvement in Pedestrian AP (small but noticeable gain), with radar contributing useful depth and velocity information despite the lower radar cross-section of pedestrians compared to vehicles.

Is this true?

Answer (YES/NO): YES